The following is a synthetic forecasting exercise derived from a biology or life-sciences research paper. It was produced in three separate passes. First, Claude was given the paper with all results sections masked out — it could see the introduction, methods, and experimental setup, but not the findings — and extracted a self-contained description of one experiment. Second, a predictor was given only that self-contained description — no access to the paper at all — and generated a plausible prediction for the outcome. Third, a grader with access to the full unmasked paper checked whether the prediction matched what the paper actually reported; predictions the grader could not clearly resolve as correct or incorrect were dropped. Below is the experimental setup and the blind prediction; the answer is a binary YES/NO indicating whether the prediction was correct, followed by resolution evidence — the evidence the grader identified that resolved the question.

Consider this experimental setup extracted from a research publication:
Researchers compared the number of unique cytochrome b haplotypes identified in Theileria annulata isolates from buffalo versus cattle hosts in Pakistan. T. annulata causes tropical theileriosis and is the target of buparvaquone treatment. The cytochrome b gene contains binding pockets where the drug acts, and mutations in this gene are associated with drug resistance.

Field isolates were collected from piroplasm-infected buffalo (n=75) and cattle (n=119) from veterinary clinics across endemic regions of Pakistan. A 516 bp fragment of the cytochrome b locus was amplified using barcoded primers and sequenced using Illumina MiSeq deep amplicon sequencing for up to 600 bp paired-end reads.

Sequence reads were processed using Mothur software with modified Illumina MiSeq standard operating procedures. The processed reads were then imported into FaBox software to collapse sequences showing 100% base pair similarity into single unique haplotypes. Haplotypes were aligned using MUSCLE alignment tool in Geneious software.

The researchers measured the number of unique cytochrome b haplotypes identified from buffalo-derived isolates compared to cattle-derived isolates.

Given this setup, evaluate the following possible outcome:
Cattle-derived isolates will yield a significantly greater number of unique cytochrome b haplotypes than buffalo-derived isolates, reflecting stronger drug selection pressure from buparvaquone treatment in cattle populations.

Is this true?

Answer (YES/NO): NO